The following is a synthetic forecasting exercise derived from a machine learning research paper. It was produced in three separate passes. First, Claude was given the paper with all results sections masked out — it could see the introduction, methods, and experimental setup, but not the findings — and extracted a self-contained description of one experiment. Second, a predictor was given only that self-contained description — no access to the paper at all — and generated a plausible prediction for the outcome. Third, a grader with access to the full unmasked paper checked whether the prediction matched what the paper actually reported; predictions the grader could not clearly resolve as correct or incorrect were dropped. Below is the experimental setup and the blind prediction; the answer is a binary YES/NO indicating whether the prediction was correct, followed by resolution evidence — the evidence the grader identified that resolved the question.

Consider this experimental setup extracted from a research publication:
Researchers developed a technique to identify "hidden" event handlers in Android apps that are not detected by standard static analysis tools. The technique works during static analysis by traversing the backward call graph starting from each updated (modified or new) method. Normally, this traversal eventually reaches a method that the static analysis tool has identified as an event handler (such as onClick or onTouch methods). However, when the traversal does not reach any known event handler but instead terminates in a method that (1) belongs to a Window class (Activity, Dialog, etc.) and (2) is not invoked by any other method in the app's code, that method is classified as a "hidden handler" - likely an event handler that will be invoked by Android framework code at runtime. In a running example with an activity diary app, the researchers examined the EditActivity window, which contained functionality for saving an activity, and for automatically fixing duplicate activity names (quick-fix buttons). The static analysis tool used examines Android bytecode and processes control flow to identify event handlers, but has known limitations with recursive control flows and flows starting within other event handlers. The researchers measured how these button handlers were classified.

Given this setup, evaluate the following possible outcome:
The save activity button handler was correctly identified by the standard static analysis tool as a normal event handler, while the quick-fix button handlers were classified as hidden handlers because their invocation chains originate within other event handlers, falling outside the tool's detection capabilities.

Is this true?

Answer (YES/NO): NO